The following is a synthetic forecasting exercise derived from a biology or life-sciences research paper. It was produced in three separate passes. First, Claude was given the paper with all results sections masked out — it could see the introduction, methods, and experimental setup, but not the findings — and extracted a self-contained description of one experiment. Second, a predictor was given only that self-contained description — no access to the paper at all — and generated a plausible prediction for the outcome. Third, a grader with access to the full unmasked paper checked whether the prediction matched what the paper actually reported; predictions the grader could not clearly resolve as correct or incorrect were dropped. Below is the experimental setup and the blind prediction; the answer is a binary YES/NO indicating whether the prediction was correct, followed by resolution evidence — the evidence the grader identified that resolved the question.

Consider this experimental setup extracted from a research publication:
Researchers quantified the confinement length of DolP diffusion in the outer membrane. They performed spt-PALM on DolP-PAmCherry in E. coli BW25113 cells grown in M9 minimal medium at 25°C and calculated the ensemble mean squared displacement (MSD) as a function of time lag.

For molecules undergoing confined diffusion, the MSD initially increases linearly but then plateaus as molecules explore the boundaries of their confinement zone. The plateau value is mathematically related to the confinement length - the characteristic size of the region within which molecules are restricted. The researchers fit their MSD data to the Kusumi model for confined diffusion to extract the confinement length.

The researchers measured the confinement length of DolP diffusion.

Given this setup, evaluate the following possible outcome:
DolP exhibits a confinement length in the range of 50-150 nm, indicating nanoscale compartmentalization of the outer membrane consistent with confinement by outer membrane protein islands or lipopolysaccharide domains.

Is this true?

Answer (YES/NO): NO